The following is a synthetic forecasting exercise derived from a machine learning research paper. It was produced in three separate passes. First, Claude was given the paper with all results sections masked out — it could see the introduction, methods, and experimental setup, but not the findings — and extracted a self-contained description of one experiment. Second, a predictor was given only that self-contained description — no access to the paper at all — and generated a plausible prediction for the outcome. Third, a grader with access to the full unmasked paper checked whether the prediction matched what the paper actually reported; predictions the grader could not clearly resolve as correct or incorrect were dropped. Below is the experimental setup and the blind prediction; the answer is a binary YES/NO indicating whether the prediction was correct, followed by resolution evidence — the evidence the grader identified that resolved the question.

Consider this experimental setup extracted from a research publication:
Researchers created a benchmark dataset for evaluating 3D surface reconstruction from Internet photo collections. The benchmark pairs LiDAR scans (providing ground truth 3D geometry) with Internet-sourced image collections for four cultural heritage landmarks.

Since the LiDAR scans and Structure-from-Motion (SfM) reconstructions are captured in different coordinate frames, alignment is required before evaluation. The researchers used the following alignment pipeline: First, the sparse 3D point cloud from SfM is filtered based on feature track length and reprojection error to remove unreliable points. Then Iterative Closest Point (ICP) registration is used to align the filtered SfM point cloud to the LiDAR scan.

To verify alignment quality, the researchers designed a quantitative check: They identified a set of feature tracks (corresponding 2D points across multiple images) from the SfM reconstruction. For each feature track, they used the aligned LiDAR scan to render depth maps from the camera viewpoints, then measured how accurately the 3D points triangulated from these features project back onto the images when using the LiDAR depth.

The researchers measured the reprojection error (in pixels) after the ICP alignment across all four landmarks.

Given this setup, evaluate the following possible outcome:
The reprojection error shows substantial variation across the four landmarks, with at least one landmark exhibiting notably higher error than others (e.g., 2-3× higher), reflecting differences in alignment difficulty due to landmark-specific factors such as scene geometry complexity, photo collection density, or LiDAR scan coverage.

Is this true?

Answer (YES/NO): NO